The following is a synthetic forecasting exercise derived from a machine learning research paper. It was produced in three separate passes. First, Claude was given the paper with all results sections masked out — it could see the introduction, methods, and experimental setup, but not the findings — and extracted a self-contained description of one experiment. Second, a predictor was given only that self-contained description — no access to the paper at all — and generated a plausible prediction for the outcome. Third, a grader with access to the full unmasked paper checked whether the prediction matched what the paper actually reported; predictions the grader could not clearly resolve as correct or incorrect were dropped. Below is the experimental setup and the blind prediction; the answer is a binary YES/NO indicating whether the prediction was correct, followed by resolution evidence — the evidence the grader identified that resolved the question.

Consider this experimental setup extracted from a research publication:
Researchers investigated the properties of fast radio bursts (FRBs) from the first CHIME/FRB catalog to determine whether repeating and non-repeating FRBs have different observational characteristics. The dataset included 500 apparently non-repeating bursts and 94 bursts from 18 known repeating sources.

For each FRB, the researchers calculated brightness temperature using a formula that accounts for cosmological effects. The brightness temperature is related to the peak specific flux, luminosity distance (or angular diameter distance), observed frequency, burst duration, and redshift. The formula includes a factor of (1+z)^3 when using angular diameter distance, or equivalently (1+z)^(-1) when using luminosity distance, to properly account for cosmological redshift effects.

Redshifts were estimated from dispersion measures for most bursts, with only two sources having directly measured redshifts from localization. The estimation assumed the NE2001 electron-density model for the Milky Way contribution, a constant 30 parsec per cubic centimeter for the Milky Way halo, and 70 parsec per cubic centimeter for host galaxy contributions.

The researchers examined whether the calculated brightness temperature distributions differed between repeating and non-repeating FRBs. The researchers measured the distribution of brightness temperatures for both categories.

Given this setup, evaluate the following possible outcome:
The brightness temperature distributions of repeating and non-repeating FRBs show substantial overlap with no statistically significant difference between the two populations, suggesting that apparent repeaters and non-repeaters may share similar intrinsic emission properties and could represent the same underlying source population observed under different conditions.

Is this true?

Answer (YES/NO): NO